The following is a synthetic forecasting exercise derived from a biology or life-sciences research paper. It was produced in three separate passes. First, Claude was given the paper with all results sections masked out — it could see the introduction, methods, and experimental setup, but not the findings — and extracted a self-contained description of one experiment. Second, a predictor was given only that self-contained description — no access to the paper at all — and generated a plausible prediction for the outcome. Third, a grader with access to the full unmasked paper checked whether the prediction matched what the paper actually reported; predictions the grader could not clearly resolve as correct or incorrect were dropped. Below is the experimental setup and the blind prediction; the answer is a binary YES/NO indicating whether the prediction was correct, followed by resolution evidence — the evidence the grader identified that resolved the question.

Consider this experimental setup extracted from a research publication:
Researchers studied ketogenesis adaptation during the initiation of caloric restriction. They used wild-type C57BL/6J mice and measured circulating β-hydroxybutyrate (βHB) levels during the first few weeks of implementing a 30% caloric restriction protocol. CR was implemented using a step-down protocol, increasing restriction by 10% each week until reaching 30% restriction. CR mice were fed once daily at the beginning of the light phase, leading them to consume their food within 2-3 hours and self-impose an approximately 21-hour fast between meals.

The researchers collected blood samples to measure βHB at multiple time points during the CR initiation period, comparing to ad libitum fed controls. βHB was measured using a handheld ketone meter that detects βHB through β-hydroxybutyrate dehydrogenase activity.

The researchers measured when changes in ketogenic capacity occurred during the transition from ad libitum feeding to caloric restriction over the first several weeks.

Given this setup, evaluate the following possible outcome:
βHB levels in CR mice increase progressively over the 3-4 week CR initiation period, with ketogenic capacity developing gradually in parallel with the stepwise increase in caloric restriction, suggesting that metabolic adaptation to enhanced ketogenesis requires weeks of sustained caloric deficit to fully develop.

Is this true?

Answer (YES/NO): NO